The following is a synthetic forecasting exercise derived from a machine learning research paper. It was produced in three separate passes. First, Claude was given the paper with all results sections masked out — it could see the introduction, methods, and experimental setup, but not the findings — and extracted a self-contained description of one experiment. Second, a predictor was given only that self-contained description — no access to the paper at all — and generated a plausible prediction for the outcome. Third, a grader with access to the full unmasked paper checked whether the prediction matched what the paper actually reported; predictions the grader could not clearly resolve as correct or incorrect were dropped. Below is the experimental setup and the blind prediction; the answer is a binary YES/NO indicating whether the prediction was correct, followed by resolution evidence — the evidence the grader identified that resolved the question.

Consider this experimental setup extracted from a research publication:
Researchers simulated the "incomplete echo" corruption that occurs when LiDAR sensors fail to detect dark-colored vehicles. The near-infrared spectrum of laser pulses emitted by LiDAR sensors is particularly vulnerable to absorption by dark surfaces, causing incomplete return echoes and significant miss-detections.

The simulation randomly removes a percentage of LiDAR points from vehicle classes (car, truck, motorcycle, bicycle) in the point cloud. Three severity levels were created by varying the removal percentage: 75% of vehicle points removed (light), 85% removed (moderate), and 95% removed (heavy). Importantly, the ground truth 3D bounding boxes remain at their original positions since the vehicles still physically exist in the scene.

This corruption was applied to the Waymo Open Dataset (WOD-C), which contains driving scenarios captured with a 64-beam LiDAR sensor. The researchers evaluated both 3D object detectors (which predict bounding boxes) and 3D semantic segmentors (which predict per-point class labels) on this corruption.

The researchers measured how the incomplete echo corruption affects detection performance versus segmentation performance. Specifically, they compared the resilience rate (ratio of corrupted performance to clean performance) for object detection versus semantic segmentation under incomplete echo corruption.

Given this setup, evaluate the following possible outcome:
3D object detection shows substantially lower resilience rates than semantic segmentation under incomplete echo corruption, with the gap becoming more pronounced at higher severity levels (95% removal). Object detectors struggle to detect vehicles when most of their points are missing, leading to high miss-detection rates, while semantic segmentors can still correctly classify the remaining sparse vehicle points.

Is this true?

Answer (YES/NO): NO